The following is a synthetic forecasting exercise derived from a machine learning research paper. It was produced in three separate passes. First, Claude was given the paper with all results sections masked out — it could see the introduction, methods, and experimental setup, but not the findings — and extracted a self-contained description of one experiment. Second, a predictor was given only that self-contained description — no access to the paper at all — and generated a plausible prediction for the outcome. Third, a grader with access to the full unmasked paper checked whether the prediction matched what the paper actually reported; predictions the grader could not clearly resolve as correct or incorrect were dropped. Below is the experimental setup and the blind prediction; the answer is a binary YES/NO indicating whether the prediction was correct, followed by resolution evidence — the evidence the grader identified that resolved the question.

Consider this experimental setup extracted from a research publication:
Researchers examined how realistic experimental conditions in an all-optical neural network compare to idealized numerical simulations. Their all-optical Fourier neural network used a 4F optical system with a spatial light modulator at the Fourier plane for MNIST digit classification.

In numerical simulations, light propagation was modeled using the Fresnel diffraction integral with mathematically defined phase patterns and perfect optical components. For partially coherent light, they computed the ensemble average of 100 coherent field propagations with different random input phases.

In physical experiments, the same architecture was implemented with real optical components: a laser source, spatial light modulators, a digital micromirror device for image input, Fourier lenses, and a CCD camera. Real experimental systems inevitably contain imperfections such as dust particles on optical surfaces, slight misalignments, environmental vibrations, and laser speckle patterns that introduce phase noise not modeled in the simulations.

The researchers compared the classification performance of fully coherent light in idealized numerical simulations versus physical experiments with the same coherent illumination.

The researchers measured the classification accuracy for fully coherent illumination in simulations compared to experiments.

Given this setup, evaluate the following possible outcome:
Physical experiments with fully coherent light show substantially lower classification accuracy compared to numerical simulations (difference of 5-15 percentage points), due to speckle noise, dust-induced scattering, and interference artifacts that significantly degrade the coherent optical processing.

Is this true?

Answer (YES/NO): NO